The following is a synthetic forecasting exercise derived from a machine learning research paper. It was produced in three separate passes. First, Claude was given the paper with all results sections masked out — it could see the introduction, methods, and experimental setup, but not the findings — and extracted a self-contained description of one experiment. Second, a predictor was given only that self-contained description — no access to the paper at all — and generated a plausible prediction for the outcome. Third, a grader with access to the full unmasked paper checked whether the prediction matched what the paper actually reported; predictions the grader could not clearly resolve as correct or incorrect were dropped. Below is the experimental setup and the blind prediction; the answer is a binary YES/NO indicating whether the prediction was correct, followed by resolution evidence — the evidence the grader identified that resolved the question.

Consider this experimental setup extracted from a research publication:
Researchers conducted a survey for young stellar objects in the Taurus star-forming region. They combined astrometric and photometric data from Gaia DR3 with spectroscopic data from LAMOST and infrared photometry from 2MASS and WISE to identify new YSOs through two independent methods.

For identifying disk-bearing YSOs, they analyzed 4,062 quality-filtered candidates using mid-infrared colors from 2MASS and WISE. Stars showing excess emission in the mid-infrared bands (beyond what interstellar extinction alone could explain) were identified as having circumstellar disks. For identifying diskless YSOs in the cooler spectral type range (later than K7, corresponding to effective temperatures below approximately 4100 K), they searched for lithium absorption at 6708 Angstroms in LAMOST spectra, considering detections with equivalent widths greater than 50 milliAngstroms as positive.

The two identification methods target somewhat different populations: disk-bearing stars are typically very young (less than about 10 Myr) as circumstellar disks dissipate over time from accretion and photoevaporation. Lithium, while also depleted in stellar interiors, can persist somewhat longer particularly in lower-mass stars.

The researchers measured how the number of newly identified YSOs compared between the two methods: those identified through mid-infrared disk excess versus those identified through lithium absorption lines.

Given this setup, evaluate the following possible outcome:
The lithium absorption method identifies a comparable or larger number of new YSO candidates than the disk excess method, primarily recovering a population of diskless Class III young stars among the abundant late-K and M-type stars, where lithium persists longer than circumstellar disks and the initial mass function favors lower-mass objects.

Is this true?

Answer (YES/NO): YES